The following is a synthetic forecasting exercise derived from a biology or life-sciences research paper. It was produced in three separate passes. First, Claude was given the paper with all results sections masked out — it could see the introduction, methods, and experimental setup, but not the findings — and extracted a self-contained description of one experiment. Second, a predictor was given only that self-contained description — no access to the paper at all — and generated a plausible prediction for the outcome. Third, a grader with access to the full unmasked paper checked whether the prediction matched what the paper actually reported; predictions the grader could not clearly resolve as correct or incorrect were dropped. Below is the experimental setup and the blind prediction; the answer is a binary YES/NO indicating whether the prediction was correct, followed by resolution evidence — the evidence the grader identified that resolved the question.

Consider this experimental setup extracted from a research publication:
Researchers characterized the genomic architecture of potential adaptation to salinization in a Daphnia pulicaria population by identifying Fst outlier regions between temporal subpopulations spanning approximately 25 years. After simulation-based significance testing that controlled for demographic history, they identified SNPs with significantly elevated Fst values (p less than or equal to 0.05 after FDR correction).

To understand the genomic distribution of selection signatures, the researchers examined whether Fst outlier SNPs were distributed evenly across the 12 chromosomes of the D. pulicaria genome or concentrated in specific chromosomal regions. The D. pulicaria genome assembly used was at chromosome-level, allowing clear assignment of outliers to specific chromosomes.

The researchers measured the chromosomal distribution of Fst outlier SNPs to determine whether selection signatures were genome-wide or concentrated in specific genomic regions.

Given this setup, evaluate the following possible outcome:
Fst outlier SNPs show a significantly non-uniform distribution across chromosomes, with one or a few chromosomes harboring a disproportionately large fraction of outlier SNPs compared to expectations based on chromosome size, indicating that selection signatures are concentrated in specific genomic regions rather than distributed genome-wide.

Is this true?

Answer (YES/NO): NO